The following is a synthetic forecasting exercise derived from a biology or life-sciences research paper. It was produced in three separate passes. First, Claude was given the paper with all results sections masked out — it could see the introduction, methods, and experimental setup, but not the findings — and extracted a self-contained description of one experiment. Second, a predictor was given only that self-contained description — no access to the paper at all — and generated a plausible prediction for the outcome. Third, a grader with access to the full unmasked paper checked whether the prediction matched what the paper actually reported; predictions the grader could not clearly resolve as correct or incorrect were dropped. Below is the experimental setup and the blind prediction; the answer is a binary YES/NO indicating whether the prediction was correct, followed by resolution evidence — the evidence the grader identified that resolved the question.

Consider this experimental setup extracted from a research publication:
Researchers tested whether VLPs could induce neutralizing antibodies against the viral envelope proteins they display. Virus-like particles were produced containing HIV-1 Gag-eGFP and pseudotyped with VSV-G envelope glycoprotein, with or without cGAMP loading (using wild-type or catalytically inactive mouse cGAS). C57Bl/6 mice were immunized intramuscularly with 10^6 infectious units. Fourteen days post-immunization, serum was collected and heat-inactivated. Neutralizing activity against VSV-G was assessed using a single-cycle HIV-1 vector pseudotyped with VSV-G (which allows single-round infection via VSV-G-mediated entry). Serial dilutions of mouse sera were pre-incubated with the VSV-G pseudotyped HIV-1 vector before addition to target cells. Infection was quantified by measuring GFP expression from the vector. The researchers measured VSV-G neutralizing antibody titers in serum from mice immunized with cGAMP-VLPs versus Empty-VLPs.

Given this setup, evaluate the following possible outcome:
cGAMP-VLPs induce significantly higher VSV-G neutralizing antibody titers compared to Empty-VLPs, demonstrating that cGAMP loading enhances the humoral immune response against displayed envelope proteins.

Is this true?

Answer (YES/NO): YES